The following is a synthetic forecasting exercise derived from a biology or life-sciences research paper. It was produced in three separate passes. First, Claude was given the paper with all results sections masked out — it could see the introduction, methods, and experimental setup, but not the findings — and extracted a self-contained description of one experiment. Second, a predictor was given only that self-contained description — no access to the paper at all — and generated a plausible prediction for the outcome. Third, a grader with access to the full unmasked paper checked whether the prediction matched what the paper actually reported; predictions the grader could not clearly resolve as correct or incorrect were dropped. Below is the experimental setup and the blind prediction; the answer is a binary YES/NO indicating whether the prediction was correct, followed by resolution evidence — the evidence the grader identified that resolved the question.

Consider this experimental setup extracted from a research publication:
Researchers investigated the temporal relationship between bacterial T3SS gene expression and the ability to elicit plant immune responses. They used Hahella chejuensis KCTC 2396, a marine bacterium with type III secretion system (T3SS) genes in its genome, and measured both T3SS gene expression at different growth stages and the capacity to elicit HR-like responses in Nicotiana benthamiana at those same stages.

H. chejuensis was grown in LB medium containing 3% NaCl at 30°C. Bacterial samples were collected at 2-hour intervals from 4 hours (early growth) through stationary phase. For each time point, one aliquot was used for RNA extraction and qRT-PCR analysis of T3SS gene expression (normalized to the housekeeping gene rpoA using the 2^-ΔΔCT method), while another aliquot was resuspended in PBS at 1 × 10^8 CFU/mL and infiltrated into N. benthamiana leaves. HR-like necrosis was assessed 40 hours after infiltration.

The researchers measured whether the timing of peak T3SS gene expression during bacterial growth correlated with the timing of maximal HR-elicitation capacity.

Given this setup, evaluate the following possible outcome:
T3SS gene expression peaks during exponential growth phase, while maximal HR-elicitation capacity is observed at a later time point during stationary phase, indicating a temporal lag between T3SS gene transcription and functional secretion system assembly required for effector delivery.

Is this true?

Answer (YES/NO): NO